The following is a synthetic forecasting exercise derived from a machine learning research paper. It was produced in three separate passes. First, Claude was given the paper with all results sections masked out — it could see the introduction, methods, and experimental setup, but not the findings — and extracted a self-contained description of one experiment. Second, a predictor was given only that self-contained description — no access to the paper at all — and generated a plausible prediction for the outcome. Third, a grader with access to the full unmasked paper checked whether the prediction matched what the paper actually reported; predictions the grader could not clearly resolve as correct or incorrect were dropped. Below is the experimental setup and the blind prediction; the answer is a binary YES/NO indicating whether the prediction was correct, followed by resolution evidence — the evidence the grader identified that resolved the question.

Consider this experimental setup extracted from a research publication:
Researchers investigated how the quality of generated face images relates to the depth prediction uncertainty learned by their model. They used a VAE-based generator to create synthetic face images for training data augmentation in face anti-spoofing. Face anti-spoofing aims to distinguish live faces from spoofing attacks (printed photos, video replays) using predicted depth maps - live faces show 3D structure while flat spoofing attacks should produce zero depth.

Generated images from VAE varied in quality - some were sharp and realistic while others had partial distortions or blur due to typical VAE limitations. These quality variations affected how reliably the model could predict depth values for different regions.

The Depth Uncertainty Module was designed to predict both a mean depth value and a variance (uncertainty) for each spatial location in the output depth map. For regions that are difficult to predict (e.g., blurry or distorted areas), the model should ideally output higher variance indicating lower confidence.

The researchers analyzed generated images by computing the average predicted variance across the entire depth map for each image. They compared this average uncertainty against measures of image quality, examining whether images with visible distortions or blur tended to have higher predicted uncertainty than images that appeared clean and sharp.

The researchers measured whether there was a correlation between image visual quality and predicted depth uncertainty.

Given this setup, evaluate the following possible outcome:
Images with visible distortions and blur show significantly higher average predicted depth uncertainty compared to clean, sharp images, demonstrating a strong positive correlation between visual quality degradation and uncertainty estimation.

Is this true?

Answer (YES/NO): YES